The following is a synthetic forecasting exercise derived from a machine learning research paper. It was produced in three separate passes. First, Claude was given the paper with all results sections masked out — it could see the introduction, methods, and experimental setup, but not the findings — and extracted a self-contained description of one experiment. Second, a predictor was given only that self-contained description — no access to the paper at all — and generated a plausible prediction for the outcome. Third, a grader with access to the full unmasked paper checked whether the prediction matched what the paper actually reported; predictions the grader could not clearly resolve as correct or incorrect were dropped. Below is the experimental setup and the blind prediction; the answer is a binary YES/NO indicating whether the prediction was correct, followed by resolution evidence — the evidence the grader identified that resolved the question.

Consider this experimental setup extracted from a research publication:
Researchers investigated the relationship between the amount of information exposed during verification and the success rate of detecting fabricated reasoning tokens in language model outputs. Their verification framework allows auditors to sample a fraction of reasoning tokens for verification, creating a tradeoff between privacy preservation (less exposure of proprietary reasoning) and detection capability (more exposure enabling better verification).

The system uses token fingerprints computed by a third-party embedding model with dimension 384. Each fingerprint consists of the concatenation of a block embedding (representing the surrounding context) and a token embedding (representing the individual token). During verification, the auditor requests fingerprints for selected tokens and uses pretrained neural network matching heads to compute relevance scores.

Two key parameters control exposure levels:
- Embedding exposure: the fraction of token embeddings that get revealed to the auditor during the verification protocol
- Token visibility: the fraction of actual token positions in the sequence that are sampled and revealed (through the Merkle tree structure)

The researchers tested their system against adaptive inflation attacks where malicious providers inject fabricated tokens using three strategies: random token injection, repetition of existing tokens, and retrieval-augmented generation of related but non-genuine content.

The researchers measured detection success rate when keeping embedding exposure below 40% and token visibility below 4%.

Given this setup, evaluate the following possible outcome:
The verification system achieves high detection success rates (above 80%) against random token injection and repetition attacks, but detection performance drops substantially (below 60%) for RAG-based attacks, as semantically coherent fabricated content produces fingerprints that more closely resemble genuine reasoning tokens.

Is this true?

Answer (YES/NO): NO